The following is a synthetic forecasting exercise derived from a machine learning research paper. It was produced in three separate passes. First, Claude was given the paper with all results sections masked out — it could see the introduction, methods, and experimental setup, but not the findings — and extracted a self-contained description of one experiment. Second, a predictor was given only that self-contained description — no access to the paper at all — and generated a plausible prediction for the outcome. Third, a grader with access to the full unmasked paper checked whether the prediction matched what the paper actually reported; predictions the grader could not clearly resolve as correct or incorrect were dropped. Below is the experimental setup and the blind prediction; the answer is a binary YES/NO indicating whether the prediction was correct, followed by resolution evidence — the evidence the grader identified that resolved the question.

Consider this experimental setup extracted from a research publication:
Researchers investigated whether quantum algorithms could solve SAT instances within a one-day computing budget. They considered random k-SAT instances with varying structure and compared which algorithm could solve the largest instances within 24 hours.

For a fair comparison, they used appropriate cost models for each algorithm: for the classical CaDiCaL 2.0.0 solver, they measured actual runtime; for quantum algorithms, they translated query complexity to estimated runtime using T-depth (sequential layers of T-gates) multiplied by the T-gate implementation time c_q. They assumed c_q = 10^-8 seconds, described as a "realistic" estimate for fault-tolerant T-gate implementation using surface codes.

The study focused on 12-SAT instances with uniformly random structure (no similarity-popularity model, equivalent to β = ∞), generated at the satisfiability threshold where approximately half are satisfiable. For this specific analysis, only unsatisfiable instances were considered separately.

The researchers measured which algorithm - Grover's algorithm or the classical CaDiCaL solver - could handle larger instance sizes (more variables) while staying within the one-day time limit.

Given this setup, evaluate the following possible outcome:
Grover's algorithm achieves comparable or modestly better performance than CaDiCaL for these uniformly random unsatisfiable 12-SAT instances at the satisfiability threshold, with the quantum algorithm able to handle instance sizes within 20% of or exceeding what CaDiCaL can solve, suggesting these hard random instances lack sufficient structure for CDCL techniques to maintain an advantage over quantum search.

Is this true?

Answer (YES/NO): YES